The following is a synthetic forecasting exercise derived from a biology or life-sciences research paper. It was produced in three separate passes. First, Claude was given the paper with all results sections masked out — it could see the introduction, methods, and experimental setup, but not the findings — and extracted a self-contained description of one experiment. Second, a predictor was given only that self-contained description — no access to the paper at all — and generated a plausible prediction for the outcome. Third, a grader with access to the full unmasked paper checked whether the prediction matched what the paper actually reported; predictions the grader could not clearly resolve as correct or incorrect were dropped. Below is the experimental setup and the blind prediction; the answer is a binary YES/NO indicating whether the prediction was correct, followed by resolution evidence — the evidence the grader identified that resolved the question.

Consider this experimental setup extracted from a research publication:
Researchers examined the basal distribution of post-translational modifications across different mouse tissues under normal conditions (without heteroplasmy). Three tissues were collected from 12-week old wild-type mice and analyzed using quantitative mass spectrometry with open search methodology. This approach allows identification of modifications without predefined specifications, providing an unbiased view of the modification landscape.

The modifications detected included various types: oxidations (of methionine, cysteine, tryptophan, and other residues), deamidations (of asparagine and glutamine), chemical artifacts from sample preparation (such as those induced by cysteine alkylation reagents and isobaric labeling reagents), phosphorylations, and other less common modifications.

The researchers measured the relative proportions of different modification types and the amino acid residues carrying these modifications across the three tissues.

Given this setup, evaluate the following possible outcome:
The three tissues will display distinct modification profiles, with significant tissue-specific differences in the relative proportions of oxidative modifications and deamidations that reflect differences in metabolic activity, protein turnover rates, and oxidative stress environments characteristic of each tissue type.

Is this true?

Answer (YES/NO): NO